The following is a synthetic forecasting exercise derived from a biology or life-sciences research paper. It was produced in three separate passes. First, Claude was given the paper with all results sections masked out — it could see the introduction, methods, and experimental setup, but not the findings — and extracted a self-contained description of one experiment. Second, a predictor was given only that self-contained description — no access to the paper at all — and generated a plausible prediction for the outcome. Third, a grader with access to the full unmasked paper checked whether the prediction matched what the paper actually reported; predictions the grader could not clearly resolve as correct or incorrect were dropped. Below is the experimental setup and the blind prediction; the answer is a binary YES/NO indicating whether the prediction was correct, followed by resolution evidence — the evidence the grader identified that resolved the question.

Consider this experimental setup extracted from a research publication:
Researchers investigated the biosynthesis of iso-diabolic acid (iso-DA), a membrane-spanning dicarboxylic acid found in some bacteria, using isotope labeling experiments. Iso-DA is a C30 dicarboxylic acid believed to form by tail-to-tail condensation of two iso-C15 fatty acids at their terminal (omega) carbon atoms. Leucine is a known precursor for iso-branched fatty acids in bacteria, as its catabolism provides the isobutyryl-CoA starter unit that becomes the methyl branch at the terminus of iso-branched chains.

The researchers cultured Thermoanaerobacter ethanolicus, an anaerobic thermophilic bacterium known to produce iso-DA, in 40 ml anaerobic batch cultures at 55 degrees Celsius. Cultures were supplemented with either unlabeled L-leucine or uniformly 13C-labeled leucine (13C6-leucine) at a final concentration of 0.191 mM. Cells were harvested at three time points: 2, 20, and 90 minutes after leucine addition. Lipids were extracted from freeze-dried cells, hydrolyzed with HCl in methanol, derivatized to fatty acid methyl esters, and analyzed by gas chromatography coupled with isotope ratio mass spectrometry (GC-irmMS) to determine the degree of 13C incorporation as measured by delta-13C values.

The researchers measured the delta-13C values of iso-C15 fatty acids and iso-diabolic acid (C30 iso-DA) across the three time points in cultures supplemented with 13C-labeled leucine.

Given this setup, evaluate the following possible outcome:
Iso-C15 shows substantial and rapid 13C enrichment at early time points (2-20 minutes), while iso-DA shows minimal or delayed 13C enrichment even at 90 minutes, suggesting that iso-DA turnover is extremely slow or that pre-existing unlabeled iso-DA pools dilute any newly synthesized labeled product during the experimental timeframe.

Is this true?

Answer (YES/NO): NO